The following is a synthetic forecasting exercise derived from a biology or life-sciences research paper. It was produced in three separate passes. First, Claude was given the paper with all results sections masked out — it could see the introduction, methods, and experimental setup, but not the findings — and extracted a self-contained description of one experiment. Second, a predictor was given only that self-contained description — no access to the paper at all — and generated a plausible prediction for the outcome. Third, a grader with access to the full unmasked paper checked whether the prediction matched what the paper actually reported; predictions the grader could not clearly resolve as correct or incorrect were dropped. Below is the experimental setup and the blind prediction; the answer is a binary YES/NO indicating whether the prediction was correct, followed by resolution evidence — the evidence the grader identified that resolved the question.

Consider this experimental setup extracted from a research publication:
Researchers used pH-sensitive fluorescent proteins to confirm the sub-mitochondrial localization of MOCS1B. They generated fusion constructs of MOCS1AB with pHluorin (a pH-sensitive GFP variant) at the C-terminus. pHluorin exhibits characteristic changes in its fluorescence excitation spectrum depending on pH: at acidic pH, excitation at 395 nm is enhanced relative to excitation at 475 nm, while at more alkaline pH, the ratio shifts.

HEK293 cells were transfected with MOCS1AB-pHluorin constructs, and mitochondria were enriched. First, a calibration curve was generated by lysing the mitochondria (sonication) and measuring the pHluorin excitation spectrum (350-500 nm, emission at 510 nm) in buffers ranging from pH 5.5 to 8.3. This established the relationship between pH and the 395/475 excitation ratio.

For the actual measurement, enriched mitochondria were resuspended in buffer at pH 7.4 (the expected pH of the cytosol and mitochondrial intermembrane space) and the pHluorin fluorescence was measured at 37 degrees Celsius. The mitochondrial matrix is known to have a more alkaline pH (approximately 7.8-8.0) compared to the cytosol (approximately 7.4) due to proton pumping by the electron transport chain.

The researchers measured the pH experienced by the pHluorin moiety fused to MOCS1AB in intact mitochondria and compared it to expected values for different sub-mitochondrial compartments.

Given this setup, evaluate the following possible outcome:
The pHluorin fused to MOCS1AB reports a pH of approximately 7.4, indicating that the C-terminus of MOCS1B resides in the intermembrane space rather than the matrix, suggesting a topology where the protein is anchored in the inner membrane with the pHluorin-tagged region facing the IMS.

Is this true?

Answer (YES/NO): NO